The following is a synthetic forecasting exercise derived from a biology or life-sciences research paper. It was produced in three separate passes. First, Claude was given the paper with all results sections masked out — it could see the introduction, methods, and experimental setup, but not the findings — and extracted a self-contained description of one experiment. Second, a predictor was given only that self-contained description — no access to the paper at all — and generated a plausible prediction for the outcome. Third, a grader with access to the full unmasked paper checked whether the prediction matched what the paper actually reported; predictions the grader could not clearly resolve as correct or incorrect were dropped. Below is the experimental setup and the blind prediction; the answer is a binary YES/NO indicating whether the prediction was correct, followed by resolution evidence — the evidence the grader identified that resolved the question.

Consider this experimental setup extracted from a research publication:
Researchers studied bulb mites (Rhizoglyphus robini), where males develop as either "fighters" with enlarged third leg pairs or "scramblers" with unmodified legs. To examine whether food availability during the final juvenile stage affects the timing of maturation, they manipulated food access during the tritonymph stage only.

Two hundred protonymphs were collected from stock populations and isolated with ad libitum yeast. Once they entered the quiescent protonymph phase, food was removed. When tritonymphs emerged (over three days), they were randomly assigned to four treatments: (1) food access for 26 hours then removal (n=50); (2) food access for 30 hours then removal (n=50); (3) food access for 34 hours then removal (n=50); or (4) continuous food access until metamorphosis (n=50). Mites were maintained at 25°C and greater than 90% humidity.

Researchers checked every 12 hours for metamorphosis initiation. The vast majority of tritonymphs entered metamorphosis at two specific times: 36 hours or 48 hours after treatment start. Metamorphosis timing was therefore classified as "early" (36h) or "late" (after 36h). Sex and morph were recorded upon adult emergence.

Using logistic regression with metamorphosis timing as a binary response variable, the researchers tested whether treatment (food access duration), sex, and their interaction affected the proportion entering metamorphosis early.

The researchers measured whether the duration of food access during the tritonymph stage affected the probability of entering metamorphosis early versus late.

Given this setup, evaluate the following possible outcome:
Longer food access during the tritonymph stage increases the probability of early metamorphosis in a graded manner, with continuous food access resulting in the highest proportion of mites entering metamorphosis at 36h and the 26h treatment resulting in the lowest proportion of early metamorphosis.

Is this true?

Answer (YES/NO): NO